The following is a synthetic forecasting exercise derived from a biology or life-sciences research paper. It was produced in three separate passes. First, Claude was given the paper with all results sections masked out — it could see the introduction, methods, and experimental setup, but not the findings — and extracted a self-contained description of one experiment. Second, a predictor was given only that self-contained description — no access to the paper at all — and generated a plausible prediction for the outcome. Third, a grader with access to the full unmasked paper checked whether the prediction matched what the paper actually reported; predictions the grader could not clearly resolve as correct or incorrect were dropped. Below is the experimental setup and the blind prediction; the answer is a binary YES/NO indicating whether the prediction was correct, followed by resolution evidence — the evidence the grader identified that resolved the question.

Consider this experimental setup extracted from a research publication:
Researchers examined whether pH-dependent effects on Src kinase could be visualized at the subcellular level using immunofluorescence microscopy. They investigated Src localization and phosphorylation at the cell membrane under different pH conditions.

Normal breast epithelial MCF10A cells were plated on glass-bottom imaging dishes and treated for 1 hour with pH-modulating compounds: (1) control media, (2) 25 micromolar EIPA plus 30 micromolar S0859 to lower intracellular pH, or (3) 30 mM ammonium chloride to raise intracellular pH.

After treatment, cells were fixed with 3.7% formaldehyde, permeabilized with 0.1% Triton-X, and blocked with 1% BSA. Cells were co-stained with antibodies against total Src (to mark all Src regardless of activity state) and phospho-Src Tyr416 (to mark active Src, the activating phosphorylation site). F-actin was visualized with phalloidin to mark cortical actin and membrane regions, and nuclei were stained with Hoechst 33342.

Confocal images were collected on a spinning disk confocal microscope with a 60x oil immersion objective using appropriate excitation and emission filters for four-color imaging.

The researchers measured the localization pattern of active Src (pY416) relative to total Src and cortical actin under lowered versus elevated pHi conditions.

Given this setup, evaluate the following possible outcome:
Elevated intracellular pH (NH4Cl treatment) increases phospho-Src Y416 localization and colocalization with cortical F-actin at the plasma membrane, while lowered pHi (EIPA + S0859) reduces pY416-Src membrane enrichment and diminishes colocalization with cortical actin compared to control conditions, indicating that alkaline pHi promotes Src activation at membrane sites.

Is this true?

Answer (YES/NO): NO